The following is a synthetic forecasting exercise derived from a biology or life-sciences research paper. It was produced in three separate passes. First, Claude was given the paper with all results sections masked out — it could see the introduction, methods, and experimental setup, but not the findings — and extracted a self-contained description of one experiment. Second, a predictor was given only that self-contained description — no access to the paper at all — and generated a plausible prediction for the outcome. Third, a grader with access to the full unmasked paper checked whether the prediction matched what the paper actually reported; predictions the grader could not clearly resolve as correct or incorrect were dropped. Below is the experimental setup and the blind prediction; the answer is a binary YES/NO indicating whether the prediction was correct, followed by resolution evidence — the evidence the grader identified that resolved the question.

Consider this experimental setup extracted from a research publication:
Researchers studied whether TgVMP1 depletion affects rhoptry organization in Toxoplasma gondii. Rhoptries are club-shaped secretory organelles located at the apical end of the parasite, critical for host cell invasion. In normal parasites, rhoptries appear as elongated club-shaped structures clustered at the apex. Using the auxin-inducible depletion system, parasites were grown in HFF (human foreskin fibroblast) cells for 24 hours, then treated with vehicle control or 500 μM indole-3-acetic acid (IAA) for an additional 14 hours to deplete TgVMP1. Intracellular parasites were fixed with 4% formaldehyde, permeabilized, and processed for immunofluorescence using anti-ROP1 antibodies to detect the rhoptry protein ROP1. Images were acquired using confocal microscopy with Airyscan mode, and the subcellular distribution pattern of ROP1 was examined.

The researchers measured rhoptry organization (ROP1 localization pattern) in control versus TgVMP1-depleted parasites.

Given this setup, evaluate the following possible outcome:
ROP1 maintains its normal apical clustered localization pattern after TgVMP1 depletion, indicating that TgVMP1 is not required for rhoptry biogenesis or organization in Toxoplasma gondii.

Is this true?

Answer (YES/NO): NO